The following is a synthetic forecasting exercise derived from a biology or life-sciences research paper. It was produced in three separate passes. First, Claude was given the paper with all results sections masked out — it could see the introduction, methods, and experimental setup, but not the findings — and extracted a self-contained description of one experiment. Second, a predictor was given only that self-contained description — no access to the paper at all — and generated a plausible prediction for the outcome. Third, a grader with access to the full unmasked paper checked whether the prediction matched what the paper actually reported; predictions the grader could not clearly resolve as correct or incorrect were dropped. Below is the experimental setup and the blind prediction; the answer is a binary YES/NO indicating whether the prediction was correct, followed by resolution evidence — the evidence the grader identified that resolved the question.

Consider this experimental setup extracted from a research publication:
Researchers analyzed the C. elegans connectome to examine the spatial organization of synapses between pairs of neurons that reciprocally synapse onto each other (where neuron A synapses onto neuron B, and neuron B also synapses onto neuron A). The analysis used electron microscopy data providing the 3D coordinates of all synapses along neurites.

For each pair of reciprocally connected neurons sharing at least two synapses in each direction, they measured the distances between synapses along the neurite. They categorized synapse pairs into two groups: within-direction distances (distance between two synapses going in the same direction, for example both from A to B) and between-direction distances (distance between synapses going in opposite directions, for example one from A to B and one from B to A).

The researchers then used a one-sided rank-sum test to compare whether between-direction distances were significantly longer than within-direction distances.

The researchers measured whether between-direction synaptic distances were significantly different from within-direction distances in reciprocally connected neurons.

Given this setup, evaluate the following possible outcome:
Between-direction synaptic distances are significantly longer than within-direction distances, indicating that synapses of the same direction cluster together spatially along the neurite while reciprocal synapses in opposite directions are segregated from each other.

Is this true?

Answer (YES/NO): YES